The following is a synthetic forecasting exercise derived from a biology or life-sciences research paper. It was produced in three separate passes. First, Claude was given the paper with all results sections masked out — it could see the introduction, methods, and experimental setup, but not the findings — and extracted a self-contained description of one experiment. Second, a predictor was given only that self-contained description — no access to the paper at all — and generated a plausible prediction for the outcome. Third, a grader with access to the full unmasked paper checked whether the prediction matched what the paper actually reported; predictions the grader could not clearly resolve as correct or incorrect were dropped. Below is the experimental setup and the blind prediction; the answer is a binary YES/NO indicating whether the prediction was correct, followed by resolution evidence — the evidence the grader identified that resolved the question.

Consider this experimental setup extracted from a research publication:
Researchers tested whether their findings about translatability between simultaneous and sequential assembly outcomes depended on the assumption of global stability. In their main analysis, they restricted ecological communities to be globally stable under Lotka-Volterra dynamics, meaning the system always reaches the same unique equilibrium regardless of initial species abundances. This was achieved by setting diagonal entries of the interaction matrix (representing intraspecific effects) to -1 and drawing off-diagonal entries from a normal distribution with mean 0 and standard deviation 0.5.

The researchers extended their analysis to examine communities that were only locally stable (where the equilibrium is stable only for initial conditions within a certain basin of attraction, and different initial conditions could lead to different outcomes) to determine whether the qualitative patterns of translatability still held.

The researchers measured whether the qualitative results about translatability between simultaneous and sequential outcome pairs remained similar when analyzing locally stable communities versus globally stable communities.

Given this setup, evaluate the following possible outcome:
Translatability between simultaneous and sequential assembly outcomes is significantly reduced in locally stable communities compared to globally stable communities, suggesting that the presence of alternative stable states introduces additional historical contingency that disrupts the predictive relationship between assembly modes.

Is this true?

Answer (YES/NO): NO